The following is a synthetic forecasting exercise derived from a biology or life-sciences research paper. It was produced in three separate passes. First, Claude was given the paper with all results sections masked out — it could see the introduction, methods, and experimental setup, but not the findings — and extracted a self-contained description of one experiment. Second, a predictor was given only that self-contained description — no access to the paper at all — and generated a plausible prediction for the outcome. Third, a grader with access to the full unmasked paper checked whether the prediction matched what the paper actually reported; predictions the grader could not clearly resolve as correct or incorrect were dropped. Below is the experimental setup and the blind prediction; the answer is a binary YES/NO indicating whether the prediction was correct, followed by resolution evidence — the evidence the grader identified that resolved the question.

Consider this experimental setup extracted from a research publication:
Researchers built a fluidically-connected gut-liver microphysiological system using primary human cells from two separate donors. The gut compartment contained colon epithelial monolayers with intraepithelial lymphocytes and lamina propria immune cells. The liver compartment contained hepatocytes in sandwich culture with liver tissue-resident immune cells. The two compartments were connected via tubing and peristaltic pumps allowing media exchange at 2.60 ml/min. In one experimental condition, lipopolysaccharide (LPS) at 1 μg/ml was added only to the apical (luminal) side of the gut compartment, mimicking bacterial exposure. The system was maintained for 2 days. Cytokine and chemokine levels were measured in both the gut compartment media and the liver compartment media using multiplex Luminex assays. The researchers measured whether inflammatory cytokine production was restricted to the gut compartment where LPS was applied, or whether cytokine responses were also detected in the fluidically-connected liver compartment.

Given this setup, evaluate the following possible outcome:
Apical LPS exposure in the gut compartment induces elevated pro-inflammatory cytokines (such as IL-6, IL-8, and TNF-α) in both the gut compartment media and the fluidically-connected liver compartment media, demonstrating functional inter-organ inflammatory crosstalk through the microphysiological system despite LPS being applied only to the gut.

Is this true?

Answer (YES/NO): NO